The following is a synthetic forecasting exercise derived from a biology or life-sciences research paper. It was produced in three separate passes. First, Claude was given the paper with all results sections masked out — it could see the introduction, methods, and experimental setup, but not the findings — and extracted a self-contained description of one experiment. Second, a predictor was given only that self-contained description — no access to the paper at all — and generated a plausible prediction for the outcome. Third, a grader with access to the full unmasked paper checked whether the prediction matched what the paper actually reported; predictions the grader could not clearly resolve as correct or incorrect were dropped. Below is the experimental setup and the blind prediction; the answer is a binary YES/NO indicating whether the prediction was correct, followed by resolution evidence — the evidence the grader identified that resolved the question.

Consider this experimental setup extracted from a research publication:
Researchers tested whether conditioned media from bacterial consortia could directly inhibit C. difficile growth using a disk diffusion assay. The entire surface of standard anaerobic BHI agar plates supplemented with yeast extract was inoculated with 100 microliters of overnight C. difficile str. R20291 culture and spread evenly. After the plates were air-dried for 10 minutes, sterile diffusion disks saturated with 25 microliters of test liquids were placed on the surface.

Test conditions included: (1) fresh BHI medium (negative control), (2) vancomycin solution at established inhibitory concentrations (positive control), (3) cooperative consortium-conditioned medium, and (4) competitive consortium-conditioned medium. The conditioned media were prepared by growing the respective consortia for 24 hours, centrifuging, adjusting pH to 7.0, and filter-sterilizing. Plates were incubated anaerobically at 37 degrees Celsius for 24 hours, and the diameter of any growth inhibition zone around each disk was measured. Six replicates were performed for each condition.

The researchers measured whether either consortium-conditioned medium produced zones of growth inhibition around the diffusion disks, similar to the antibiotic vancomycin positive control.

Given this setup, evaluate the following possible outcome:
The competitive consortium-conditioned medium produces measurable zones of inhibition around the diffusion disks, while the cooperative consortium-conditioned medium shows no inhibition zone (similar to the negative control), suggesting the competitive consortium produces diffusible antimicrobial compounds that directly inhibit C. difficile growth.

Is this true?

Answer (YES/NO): NO